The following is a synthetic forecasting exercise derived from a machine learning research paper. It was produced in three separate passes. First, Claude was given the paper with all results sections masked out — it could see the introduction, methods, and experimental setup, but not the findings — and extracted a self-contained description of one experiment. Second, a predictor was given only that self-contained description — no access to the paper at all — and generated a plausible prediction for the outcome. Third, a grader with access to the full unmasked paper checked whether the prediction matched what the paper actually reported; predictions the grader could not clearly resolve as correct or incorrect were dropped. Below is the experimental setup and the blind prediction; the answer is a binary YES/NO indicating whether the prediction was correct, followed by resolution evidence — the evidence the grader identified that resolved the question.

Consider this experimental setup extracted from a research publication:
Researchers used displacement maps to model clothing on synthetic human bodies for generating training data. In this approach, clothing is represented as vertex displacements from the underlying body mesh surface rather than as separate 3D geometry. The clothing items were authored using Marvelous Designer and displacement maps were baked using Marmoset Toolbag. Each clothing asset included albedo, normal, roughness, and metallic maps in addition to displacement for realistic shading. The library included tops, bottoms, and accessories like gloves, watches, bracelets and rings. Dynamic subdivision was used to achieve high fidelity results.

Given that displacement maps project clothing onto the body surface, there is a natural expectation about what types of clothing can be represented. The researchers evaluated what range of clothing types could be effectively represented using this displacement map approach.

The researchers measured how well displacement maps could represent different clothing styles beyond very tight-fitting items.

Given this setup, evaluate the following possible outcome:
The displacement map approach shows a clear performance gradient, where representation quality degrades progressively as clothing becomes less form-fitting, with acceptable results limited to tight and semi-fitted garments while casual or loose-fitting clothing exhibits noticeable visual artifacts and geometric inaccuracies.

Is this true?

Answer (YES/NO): NO